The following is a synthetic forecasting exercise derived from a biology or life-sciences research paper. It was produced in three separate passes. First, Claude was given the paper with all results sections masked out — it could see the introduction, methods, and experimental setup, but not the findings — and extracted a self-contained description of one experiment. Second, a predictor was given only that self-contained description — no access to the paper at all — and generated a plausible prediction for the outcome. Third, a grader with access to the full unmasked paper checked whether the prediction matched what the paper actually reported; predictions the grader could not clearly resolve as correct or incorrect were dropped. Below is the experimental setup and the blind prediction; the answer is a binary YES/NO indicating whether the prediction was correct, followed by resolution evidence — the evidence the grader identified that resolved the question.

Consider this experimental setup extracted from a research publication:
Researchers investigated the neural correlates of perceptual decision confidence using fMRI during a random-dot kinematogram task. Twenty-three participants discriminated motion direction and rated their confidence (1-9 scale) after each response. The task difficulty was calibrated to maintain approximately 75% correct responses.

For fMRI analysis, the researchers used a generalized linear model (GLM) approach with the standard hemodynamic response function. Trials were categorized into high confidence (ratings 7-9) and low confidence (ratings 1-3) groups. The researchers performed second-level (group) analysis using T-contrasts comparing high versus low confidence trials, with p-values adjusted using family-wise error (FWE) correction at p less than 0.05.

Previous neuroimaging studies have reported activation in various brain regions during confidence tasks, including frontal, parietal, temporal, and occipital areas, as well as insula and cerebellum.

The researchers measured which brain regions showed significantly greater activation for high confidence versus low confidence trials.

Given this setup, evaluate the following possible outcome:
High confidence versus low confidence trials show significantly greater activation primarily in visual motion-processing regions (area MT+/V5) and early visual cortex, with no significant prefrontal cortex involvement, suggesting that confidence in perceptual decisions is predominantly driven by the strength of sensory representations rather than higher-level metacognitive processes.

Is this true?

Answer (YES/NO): NO